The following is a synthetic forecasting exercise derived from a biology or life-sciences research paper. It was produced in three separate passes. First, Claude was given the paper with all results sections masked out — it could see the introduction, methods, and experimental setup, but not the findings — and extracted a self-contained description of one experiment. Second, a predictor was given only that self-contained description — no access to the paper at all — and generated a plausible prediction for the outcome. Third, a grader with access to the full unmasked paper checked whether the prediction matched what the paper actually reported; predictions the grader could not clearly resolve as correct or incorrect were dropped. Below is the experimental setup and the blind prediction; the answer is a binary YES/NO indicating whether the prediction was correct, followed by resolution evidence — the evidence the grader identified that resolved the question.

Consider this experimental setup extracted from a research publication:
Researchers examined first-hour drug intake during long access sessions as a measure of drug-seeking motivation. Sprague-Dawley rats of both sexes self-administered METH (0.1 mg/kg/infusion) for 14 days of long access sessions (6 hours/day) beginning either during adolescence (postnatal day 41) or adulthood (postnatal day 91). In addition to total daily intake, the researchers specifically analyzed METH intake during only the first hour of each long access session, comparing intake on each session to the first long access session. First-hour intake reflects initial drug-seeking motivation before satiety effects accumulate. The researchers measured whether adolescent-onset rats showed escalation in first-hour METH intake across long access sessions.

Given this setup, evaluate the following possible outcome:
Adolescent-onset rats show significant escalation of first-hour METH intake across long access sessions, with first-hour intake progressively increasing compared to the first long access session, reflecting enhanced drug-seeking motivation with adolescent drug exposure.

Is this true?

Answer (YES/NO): YES